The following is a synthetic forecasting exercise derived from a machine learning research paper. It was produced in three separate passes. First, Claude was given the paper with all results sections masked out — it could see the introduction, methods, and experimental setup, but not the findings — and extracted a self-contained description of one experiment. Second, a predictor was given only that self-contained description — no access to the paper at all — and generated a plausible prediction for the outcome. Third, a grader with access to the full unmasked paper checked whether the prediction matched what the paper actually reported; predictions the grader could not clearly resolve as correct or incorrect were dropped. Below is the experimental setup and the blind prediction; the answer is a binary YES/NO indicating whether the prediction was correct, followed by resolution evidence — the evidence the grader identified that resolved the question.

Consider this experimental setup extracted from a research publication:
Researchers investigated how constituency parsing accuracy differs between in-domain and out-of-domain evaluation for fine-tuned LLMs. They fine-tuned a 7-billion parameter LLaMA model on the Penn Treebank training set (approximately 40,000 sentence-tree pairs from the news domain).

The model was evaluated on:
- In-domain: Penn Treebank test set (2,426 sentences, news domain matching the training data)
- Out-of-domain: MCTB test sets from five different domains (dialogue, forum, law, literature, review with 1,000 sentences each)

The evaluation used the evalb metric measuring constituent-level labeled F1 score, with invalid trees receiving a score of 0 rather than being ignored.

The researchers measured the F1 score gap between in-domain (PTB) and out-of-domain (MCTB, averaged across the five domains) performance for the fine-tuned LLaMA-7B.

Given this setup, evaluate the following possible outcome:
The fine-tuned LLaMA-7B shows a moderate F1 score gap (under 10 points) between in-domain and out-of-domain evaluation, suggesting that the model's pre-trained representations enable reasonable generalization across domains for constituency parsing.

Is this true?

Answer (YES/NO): NO